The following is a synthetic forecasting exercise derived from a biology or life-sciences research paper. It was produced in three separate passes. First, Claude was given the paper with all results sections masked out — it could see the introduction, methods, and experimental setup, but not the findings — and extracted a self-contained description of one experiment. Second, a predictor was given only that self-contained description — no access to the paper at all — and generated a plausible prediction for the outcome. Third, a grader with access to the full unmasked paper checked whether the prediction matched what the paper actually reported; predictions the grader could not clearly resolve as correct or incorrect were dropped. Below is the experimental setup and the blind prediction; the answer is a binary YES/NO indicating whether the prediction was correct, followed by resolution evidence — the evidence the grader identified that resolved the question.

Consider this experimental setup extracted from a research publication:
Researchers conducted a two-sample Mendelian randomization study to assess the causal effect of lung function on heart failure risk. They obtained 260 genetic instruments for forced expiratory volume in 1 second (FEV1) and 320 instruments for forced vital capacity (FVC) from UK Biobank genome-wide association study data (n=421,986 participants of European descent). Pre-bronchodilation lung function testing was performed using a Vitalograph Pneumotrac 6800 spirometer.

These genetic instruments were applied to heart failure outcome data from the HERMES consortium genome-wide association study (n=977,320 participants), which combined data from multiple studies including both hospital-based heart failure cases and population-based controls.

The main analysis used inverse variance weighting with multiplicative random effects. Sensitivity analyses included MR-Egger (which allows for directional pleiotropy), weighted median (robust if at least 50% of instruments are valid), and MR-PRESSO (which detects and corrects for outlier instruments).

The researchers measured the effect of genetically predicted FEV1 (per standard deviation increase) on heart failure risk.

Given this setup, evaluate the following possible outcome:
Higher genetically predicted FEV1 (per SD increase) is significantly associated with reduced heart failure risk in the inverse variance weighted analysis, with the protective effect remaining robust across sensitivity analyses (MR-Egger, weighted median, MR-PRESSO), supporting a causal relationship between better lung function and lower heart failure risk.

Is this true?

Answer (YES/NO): NO